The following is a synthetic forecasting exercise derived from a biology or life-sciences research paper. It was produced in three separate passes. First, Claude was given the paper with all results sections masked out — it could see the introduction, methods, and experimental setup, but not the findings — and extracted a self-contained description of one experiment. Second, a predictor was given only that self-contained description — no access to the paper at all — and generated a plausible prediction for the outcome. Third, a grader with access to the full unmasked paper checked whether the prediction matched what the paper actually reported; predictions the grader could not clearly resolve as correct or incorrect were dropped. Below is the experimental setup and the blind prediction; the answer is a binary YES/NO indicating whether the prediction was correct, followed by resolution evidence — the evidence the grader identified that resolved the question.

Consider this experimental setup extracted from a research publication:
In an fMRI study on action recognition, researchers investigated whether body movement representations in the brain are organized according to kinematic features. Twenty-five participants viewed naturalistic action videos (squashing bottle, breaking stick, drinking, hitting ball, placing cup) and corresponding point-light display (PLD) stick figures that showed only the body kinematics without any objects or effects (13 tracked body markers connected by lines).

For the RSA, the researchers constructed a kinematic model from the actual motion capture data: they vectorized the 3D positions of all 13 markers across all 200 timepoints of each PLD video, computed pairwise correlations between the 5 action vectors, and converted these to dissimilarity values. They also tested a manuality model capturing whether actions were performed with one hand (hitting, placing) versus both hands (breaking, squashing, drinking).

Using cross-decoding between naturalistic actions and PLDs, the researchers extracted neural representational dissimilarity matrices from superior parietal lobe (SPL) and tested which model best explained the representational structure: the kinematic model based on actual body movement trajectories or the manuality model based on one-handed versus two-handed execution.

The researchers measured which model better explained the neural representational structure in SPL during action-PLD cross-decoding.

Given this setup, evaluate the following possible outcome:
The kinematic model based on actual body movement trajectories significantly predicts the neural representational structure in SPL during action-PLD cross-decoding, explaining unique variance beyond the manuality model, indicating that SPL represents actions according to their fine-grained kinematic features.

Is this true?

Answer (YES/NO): YES